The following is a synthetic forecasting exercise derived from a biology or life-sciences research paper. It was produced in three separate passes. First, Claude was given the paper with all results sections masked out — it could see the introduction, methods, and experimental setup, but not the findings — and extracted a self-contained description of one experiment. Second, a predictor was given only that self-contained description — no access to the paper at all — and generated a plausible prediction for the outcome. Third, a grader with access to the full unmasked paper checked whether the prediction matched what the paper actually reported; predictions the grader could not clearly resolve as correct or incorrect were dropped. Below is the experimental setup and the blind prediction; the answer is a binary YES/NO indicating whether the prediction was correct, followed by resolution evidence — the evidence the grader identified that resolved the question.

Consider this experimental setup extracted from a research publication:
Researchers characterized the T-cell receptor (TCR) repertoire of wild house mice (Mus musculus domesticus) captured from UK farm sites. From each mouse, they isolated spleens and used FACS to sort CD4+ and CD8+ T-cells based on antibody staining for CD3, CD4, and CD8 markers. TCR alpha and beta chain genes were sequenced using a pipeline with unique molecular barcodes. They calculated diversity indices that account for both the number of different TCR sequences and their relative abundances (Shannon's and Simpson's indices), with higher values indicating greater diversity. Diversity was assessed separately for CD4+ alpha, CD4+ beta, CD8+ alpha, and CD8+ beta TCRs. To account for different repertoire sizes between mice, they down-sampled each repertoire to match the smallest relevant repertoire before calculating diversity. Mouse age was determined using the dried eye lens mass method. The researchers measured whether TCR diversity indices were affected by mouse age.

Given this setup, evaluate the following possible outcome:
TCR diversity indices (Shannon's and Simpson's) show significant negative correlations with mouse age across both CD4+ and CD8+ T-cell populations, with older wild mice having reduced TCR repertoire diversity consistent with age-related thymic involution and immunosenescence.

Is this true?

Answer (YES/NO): NO